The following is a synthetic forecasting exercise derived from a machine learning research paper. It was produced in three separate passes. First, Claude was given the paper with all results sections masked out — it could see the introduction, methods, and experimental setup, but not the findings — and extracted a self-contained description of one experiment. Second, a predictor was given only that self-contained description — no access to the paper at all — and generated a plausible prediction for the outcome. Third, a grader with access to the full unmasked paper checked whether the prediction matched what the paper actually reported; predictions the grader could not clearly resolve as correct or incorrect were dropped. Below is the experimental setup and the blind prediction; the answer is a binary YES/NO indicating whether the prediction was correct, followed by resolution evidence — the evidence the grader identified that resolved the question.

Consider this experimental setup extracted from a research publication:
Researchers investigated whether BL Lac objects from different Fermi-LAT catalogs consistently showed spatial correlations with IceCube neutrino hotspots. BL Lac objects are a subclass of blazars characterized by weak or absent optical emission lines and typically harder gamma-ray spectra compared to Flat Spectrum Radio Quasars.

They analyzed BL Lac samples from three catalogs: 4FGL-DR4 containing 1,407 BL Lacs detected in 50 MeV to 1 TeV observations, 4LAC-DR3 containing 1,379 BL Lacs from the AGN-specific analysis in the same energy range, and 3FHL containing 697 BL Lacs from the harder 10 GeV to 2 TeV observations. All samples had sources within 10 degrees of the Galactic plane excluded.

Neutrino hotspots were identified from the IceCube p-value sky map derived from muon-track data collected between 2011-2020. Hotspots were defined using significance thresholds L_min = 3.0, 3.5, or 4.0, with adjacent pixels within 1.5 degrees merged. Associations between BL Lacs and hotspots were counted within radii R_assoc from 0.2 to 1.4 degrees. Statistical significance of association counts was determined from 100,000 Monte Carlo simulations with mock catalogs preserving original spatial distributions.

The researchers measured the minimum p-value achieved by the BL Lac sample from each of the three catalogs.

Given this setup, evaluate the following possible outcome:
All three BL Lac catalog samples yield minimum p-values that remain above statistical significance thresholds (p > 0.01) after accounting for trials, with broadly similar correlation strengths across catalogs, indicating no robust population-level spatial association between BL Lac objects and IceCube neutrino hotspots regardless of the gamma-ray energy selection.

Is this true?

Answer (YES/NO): NO